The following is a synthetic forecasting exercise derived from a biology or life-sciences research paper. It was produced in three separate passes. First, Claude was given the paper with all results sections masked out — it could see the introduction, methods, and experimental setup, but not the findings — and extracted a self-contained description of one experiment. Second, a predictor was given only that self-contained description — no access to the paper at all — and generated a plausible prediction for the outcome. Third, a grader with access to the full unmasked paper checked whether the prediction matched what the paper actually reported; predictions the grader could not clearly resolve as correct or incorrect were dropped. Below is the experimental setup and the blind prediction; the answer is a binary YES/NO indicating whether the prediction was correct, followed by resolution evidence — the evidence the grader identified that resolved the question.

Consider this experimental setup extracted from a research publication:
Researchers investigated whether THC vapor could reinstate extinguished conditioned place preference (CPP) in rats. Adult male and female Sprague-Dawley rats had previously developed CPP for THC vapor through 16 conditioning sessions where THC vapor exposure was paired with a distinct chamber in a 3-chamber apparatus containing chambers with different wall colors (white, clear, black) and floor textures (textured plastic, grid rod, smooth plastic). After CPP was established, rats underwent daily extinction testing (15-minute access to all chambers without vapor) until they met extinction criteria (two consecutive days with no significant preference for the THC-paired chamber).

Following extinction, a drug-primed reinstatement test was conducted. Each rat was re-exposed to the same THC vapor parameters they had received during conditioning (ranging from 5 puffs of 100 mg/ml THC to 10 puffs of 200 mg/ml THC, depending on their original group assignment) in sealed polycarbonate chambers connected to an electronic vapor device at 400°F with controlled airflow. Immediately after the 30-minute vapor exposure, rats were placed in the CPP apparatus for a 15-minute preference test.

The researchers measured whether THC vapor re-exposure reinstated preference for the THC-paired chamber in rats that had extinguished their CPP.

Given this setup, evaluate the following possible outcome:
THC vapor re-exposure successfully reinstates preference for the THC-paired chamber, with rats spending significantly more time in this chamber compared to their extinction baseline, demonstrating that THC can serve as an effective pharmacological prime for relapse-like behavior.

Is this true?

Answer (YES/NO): NO